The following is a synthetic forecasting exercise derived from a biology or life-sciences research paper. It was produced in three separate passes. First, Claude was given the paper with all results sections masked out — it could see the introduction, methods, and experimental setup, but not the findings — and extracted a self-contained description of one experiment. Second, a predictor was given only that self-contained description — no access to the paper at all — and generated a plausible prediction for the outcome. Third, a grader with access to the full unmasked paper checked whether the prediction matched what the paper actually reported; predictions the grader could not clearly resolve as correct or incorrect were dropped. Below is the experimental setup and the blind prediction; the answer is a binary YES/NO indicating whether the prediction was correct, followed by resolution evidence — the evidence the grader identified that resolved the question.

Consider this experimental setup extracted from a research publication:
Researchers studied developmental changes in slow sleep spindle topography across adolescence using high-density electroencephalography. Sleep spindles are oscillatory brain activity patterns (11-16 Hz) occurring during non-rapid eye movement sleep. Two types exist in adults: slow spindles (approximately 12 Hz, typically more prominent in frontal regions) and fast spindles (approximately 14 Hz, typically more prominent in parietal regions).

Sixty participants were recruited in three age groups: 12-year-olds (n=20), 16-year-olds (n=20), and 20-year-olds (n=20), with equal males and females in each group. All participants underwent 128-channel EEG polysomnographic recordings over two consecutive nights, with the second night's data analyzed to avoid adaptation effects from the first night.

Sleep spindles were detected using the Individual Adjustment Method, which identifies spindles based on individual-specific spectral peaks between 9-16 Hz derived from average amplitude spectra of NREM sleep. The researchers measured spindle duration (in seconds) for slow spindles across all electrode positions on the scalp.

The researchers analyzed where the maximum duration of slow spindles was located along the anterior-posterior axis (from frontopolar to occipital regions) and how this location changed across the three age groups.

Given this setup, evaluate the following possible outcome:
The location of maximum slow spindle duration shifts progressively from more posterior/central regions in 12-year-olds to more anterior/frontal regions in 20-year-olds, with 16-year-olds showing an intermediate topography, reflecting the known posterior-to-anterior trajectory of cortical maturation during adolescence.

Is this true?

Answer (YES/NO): NO